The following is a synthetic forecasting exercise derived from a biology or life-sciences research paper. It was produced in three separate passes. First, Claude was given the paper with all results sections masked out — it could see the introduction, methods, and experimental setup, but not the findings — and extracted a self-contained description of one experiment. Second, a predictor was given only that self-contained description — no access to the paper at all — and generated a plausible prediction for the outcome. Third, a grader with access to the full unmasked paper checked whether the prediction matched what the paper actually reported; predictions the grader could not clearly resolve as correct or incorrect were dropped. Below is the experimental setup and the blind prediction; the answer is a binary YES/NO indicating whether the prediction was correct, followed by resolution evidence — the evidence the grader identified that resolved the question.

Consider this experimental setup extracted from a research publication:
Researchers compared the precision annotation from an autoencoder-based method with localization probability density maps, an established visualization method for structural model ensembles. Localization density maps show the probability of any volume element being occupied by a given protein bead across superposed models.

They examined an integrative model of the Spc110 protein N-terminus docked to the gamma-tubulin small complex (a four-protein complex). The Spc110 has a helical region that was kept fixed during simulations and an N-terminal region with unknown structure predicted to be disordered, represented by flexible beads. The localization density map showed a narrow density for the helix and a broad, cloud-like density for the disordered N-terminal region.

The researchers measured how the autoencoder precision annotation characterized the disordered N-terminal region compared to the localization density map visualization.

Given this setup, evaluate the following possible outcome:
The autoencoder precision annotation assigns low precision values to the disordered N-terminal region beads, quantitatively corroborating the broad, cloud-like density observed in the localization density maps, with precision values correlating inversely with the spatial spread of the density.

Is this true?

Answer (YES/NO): NO